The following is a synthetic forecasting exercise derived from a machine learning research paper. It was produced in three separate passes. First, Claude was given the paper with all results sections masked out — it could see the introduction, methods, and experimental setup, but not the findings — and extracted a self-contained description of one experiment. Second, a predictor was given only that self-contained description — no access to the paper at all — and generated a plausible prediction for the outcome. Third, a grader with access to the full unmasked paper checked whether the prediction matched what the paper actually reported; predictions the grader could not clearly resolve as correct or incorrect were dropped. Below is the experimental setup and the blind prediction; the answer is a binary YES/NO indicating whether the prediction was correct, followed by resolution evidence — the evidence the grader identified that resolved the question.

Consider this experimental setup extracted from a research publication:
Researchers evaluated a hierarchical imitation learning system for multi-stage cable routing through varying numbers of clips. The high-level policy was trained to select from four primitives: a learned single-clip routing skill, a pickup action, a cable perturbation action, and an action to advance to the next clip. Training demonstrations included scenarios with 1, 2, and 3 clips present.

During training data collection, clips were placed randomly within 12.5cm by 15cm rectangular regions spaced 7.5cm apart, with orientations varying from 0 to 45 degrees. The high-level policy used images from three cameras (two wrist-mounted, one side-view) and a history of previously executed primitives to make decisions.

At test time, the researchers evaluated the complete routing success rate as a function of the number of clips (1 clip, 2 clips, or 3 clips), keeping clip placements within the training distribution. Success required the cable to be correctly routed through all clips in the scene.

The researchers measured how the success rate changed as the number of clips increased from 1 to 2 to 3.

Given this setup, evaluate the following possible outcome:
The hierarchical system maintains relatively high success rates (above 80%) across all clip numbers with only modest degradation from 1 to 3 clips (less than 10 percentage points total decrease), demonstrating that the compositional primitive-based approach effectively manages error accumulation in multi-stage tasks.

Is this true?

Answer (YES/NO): NO